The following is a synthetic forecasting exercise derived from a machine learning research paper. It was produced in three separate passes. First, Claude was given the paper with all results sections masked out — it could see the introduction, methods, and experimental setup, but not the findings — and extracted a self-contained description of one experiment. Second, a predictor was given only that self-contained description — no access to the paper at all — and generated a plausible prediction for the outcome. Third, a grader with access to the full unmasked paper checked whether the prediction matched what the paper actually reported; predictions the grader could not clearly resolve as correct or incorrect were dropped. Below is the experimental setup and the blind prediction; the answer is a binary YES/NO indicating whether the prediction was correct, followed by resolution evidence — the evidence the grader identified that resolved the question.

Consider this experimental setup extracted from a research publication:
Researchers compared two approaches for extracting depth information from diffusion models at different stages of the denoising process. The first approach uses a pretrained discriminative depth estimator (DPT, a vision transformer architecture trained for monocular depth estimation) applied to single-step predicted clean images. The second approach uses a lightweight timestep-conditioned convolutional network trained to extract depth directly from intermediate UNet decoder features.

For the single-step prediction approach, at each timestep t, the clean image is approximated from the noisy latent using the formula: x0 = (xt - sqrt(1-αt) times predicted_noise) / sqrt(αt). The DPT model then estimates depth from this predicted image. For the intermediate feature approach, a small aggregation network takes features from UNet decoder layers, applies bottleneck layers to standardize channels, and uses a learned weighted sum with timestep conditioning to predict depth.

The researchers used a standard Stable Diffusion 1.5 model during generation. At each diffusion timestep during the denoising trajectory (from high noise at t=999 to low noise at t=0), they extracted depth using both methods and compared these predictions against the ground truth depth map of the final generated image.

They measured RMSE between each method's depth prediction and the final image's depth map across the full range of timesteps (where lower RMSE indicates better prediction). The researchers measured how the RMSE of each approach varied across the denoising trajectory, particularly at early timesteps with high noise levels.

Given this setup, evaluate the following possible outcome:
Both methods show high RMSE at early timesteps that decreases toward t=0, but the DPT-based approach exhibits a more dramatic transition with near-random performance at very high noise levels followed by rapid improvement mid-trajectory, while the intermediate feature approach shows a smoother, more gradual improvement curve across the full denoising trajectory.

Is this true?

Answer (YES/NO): NO